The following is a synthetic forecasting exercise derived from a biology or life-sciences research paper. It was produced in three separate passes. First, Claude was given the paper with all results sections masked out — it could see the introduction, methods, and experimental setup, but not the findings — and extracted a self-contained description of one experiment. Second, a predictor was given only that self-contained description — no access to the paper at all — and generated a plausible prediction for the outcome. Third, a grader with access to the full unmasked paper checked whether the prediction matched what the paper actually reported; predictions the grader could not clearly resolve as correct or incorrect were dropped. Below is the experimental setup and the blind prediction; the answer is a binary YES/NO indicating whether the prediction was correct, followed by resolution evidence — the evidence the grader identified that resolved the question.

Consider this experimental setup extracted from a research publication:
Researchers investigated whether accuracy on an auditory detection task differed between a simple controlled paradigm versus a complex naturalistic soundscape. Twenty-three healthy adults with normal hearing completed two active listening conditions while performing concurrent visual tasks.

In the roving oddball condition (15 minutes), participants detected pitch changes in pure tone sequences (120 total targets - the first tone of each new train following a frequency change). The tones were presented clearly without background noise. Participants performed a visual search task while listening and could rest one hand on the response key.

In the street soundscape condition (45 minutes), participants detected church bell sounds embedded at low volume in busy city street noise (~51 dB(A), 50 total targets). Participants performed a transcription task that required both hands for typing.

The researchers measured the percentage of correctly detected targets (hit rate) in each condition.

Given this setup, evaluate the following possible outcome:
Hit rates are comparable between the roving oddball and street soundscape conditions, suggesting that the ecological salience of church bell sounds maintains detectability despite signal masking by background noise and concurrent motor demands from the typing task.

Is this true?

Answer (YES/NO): YES